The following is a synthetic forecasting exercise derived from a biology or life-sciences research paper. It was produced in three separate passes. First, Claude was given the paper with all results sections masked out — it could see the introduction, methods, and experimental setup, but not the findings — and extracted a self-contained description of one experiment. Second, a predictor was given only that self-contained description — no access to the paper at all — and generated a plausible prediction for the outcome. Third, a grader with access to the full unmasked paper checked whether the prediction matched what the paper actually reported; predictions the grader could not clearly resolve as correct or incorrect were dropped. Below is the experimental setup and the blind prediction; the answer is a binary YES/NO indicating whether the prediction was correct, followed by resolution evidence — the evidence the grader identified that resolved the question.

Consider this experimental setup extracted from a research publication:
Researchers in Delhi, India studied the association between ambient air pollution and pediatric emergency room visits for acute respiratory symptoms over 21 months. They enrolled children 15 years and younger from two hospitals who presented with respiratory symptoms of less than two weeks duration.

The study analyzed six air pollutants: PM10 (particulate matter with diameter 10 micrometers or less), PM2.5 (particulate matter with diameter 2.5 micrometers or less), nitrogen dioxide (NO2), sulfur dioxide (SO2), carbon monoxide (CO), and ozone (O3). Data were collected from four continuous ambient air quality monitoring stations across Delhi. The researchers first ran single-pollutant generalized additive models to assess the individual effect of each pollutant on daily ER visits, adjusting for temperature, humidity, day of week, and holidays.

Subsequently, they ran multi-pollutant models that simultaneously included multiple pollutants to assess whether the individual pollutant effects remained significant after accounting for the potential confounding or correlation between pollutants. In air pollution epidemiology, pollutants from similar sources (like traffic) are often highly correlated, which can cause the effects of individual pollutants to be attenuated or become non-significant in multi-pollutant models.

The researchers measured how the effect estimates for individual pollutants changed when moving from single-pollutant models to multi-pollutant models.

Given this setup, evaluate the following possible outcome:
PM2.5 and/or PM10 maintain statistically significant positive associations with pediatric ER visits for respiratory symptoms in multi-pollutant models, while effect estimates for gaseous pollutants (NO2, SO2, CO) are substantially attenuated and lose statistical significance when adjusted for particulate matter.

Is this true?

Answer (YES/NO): NO